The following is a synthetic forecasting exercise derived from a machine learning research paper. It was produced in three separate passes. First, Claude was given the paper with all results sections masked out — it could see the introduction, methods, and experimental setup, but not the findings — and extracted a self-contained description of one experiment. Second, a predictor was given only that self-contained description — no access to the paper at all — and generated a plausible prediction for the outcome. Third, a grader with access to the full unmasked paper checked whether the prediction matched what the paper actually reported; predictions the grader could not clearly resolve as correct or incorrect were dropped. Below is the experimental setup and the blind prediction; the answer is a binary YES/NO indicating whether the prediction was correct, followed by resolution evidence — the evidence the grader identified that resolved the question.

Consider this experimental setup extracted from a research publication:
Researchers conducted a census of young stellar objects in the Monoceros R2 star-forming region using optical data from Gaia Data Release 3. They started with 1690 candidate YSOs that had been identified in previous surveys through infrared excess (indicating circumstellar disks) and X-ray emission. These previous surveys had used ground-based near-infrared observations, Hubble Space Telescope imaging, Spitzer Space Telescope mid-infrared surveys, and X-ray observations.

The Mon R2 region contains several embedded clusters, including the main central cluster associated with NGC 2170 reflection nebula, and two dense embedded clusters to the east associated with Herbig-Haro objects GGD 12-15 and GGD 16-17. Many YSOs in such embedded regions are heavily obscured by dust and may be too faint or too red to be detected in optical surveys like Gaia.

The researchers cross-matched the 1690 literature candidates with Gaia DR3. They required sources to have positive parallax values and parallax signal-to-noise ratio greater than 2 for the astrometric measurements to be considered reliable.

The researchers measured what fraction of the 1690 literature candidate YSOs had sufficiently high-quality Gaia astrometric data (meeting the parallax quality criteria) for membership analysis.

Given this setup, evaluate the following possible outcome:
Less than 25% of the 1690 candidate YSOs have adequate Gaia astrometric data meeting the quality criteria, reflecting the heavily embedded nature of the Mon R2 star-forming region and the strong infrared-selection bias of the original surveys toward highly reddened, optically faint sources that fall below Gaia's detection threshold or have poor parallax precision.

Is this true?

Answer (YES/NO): NO